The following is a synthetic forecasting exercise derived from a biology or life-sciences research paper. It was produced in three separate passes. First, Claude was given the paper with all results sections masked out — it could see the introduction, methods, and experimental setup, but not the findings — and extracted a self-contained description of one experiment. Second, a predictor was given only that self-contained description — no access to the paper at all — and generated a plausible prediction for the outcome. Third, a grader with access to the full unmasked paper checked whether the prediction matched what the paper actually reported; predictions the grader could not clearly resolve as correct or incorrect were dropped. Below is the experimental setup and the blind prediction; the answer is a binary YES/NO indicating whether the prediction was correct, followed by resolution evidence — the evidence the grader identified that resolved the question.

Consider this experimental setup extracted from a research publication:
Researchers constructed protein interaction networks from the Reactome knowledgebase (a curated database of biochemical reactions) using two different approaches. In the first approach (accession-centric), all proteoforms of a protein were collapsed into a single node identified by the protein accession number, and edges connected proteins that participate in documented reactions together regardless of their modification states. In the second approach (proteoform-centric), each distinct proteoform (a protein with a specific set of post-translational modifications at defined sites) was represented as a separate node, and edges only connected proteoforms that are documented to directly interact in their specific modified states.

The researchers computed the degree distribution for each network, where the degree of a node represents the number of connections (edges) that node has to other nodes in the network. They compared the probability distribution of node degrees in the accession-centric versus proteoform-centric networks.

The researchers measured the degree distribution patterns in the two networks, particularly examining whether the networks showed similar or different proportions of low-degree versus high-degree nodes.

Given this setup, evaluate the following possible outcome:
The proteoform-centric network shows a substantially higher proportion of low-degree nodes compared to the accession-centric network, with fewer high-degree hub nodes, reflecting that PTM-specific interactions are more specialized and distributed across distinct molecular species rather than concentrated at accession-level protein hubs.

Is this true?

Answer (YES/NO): NO